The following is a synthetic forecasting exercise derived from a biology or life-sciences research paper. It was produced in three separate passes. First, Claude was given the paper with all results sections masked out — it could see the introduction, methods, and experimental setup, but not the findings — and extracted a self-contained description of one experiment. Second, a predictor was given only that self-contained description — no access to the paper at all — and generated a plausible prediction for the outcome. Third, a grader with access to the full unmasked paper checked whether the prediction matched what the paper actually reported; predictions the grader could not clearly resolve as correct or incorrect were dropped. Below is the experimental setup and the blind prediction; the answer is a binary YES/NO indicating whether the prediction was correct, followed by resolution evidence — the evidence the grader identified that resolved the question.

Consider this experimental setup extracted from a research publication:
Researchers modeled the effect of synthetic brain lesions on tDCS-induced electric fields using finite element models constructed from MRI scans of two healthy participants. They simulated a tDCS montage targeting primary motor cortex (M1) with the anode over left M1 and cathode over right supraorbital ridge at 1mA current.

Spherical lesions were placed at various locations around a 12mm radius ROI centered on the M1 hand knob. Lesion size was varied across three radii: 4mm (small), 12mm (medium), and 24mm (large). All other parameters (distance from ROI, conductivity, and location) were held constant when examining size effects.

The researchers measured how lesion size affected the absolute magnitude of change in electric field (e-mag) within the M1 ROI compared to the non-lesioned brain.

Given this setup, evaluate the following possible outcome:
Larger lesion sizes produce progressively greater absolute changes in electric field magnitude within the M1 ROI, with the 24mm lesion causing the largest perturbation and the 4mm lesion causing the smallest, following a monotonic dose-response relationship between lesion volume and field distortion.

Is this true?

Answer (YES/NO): YES